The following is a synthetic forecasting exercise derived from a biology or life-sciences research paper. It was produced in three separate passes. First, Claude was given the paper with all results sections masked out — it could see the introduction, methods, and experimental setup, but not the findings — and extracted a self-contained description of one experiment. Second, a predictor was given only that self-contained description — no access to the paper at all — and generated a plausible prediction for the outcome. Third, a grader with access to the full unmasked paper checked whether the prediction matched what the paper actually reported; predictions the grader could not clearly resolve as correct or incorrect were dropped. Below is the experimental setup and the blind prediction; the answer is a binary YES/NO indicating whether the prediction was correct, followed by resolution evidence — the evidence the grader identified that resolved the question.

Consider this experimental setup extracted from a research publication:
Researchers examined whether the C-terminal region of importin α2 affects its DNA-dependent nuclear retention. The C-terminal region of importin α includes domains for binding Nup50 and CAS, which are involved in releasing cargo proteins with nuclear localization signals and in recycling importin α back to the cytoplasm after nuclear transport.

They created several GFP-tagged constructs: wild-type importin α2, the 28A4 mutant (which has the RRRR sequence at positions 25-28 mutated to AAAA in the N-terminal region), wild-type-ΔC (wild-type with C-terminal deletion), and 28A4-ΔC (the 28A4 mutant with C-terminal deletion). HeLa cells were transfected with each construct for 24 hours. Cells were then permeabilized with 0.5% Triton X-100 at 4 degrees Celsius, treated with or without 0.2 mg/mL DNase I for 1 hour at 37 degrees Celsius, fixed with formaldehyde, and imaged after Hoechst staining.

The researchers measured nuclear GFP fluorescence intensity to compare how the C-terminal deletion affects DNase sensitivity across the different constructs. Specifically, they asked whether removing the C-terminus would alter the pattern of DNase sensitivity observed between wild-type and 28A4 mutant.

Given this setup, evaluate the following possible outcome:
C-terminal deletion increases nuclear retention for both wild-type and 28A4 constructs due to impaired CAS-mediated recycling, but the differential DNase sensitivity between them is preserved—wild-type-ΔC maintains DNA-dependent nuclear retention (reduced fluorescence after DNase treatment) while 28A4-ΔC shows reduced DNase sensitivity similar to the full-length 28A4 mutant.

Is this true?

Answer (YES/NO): YES